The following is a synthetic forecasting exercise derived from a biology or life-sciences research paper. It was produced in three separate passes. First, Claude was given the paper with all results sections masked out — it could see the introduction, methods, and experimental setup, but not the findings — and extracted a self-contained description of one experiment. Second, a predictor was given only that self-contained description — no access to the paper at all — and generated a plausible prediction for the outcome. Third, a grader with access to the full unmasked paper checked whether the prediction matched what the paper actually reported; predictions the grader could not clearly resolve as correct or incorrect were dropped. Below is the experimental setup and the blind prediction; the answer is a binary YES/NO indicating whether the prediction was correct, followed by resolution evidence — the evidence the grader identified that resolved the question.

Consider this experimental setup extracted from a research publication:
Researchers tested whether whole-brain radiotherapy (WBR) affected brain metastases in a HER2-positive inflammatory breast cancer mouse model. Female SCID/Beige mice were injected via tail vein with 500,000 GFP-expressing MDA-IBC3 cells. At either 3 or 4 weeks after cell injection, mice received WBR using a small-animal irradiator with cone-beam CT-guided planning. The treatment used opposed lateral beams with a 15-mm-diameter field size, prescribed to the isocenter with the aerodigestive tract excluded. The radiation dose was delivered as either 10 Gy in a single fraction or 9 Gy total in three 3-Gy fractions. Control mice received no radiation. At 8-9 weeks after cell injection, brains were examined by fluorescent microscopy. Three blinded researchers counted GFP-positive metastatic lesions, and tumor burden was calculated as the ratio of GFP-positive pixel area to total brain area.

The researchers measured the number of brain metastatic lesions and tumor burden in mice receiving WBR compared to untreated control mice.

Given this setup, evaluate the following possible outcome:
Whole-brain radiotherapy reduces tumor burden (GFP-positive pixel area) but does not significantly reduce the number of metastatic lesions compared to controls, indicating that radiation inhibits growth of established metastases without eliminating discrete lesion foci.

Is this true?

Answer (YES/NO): NO